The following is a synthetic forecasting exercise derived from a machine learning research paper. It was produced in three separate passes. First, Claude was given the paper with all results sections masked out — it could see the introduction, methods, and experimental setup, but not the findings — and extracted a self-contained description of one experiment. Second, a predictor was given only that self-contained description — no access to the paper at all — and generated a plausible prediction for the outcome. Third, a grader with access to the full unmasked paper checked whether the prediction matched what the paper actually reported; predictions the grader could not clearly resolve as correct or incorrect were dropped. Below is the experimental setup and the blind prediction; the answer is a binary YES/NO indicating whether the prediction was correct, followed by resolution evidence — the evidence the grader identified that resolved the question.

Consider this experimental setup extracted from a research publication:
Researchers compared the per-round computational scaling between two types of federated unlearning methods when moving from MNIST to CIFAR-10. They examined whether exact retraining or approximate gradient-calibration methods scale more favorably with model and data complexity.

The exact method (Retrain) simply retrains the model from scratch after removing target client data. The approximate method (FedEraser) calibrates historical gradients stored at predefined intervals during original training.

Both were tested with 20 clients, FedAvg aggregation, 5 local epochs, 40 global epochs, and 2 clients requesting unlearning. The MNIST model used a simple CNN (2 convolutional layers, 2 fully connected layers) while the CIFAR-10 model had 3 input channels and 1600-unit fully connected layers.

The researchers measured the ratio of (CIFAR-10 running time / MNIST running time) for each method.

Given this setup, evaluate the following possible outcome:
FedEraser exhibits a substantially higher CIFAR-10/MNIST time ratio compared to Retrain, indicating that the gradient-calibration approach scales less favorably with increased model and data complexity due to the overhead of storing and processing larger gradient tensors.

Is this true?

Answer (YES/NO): NO